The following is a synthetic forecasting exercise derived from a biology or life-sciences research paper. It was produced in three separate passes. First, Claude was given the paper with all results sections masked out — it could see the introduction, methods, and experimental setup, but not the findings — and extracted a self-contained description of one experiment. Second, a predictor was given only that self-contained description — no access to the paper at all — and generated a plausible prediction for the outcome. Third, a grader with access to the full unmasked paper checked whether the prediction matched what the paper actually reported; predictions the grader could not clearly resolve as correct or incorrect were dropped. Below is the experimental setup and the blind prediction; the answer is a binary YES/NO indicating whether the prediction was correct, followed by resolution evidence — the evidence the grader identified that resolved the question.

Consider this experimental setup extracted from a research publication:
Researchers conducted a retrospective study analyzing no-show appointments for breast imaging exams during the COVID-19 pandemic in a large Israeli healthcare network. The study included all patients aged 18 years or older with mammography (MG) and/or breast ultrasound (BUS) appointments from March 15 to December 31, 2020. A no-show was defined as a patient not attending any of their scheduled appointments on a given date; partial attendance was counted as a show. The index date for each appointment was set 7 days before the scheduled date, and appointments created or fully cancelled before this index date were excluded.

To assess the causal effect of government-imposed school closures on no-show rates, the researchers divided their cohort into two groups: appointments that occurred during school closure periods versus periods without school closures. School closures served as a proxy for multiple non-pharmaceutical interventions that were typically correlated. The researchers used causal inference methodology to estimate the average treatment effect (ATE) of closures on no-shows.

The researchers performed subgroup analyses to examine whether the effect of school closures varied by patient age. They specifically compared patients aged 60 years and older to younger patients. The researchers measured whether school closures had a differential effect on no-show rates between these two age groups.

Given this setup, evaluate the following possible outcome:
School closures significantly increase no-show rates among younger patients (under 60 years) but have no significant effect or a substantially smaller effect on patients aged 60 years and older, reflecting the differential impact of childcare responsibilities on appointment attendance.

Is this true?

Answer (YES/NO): NO